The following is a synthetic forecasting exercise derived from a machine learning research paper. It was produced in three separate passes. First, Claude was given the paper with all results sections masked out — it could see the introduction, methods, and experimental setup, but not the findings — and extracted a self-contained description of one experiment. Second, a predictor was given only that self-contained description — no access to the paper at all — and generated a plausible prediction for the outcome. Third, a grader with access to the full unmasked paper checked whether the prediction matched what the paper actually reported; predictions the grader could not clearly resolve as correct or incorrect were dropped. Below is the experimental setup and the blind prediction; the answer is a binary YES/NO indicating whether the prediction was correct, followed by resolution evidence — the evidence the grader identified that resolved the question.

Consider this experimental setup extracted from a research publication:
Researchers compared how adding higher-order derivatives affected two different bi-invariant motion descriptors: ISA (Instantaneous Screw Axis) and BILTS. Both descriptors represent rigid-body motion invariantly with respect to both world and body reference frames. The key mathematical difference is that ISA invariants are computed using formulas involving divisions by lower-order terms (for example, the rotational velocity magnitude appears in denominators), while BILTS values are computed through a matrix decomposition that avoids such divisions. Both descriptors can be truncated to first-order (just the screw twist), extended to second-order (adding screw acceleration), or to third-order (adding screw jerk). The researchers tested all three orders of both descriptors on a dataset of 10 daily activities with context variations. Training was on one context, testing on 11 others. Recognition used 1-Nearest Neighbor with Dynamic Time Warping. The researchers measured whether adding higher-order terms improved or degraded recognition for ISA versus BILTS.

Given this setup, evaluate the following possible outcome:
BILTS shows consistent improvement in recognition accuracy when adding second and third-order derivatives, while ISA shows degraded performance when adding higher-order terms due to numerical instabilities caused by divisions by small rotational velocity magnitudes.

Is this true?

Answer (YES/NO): YES